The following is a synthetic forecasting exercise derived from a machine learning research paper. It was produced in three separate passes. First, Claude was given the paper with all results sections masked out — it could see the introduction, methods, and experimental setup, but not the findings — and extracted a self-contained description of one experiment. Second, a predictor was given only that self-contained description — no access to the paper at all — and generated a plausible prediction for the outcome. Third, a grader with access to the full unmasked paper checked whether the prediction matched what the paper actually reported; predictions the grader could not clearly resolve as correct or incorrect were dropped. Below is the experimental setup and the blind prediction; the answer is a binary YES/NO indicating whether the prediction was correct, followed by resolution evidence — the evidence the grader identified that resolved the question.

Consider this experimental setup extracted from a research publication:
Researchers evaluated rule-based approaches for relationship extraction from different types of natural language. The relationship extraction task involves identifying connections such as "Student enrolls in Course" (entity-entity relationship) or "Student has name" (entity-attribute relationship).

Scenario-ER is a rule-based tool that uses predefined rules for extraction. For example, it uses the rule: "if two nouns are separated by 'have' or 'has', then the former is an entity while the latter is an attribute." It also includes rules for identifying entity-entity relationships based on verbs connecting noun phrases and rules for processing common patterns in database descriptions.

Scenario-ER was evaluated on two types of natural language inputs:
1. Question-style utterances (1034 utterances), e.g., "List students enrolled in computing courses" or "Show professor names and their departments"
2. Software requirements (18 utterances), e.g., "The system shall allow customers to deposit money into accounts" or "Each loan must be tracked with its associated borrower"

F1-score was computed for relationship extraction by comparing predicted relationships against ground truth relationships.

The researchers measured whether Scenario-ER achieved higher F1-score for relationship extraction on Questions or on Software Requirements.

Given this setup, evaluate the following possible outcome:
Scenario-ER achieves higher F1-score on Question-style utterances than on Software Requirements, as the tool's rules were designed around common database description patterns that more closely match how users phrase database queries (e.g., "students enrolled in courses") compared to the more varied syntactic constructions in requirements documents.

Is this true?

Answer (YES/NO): NO